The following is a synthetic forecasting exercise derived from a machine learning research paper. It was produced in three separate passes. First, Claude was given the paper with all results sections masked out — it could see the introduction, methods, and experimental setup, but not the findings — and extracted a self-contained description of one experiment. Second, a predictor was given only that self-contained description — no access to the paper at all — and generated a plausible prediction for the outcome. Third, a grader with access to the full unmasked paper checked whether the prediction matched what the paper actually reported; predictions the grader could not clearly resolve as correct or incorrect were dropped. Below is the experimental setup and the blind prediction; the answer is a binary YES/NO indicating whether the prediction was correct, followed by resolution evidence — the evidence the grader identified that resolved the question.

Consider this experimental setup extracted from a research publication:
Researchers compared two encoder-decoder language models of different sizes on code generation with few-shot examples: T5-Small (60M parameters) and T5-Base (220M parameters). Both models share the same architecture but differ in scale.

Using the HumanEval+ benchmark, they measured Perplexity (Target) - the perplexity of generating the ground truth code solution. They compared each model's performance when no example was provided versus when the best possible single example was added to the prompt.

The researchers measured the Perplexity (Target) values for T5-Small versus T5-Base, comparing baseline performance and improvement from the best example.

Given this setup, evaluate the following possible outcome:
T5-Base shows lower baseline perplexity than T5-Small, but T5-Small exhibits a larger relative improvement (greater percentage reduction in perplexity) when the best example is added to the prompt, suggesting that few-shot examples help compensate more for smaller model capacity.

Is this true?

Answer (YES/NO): YES